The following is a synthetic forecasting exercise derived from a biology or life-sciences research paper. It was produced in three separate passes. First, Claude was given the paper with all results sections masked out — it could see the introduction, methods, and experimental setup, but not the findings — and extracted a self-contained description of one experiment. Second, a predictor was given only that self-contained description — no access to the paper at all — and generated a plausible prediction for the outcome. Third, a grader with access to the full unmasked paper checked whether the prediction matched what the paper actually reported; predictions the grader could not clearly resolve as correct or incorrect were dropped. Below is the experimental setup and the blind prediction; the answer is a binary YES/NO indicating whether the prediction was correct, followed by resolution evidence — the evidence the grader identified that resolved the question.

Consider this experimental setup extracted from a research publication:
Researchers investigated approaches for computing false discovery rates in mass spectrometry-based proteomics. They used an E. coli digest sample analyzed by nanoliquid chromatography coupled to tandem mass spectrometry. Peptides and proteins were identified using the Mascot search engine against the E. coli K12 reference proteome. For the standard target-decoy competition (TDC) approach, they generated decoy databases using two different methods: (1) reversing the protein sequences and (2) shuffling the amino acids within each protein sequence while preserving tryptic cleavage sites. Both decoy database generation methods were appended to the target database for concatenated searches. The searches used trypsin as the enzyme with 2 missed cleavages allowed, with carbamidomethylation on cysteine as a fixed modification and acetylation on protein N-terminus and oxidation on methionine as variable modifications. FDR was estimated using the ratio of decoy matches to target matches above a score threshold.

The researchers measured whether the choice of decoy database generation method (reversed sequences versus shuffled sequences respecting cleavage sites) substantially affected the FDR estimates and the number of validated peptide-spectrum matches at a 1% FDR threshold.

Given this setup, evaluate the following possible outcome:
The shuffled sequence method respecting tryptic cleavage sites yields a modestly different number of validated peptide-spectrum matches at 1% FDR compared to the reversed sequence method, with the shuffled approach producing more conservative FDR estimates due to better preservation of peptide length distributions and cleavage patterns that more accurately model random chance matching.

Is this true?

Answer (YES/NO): NO